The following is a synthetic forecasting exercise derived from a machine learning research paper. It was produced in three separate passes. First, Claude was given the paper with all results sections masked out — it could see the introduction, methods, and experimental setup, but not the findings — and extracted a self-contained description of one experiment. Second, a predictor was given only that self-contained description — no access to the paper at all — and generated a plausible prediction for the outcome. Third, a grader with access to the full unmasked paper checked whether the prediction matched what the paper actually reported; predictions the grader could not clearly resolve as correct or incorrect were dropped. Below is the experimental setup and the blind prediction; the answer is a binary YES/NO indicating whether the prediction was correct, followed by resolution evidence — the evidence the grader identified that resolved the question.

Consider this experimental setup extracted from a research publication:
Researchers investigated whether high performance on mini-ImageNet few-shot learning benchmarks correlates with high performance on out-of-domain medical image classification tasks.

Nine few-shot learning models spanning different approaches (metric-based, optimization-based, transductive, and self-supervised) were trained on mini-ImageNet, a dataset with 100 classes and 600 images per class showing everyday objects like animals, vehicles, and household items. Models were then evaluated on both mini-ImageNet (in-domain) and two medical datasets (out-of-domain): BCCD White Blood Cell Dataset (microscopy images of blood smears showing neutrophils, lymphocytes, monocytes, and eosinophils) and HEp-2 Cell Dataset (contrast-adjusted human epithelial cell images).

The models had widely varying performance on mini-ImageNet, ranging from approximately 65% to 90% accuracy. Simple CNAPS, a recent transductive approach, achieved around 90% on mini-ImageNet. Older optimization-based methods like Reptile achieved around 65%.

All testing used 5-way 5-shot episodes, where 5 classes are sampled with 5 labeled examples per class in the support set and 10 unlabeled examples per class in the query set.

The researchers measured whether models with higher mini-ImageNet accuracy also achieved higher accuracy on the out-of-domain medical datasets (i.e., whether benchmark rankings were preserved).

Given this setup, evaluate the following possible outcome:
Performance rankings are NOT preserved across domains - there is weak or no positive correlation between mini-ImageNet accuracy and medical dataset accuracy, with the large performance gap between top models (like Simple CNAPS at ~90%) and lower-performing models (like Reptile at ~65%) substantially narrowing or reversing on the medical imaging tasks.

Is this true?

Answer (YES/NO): YES